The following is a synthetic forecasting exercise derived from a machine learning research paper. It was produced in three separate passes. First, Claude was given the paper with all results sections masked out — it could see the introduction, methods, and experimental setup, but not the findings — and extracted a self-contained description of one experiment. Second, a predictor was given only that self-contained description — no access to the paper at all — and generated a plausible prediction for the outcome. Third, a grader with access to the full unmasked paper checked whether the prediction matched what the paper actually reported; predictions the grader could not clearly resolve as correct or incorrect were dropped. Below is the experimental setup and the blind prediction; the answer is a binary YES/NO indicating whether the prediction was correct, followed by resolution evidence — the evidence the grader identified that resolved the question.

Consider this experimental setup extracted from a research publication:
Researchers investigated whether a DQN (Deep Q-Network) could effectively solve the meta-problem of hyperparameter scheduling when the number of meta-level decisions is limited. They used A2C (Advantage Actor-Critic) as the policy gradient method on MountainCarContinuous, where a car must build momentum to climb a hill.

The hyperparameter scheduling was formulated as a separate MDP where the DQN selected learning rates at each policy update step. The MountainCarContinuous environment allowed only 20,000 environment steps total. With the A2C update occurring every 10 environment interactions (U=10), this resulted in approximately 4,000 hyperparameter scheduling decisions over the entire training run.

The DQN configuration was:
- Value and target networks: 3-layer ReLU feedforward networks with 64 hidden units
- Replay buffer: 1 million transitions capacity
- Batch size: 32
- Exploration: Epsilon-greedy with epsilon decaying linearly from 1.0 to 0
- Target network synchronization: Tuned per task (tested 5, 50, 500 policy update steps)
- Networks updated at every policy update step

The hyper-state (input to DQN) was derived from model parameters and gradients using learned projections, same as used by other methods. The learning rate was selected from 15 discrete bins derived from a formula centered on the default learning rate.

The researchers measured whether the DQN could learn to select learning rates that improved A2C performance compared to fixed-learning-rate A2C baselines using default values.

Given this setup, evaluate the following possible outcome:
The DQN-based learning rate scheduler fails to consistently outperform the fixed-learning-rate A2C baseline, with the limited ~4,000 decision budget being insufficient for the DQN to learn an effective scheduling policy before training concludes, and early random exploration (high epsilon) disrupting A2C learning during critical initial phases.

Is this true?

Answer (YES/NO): NO